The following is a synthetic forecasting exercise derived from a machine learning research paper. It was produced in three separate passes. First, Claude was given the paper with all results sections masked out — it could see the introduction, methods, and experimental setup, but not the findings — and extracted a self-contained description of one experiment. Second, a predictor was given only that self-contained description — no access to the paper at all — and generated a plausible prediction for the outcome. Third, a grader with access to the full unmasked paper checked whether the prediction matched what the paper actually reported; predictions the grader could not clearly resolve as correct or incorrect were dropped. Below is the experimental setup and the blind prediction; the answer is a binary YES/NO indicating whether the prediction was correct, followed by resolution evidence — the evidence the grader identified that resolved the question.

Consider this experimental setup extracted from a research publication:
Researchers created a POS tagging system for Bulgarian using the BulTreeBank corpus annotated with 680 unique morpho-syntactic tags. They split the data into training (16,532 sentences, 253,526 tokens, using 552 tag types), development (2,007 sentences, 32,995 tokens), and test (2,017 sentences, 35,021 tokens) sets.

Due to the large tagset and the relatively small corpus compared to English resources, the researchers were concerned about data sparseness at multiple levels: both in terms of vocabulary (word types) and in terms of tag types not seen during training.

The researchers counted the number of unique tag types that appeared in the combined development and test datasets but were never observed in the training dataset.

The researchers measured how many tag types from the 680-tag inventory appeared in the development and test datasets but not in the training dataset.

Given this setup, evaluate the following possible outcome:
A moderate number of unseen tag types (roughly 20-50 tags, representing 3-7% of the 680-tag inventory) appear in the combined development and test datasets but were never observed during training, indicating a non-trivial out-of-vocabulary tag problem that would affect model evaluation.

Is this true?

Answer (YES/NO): NO